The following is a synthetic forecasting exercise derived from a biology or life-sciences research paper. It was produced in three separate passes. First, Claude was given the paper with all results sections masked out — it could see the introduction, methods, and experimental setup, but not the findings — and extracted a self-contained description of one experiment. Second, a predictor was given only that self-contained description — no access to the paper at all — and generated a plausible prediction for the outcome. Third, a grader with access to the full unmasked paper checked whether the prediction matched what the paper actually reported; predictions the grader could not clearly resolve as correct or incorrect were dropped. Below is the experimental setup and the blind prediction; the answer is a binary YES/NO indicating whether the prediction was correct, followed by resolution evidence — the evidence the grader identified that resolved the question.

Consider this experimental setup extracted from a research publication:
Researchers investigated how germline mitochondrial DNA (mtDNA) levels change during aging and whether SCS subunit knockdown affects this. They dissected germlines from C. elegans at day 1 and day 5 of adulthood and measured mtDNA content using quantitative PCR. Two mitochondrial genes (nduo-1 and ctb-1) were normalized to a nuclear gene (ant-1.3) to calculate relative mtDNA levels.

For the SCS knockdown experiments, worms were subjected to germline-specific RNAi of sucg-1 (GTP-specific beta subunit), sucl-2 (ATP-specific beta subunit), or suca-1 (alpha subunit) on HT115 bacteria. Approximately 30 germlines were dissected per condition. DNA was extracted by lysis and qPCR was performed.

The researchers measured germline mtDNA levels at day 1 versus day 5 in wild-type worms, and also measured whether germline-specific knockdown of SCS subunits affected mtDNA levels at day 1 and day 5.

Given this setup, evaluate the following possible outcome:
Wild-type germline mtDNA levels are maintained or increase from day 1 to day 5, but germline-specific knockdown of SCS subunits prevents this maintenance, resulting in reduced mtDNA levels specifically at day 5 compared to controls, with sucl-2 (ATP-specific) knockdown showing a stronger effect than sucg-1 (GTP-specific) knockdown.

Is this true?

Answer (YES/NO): NO